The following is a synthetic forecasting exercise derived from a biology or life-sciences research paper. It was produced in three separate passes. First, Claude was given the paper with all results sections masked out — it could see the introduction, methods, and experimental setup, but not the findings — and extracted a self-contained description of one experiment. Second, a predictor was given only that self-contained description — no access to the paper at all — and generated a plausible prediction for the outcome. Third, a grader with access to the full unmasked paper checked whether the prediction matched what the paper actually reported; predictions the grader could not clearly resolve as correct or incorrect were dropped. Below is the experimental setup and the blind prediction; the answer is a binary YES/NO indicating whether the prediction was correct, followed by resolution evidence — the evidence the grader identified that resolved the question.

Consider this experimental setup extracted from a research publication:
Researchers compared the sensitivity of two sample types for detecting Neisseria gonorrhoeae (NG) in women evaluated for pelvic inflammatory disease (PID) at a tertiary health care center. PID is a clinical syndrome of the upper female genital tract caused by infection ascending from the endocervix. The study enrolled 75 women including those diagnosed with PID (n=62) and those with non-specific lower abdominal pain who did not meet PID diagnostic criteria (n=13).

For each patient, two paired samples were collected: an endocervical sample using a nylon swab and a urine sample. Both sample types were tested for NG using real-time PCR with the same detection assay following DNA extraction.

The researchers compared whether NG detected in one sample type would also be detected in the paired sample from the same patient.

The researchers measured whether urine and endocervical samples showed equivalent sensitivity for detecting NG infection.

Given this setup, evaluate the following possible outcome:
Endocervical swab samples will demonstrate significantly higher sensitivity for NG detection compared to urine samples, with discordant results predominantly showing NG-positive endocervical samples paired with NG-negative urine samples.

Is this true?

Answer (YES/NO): NO